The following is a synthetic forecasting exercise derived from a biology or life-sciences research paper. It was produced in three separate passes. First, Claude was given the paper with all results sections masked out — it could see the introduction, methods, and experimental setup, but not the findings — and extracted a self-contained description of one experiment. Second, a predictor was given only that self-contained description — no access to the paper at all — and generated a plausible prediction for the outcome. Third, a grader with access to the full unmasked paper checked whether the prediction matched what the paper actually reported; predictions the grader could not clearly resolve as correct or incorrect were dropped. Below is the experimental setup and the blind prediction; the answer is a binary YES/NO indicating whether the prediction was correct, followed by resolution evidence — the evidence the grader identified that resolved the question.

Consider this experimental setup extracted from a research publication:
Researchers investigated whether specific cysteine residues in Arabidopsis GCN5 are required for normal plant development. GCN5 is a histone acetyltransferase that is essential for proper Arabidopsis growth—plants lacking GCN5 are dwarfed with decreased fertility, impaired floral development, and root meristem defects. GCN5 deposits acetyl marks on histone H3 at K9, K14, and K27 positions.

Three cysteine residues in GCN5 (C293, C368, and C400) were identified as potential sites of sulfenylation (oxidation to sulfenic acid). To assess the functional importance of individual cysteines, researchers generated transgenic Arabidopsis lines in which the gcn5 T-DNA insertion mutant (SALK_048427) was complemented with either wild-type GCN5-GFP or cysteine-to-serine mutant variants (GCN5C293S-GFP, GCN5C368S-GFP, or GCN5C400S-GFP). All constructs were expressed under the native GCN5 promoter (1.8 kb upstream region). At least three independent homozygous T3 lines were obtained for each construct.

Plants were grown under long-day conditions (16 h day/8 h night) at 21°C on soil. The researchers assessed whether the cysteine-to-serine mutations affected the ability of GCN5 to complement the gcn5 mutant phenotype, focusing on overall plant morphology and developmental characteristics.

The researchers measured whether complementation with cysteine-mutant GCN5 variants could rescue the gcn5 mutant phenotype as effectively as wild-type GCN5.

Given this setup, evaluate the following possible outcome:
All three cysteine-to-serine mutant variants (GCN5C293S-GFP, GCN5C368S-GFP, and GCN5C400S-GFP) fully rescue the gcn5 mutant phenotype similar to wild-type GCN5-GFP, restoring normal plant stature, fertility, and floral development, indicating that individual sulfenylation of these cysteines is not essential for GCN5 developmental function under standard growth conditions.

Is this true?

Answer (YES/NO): YES